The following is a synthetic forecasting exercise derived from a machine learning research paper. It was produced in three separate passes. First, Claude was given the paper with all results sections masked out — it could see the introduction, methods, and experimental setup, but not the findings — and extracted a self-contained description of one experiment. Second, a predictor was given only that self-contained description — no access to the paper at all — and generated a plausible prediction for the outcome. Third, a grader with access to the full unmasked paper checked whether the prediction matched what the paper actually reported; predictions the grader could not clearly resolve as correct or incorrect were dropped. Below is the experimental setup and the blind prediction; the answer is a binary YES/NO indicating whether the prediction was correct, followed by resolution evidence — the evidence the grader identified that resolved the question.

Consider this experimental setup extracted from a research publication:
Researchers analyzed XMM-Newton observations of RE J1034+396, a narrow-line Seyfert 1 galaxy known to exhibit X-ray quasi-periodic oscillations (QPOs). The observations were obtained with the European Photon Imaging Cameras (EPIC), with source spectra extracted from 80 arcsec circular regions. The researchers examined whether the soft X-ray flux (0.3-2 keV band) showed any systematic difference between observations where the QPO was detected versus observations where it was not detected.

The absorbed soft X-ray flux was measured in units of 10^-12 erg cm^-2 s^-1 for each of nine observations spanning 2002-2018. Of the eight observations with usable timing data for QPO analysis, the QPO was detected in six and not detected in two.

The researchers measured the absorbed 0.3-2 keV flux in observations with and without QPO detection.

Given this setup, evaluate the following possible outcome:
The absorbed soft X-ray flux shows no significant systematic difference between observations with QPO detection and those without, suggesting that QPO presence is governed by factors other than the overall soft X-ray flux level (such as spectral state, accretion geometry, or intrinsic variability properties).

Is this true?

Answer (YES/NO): NO